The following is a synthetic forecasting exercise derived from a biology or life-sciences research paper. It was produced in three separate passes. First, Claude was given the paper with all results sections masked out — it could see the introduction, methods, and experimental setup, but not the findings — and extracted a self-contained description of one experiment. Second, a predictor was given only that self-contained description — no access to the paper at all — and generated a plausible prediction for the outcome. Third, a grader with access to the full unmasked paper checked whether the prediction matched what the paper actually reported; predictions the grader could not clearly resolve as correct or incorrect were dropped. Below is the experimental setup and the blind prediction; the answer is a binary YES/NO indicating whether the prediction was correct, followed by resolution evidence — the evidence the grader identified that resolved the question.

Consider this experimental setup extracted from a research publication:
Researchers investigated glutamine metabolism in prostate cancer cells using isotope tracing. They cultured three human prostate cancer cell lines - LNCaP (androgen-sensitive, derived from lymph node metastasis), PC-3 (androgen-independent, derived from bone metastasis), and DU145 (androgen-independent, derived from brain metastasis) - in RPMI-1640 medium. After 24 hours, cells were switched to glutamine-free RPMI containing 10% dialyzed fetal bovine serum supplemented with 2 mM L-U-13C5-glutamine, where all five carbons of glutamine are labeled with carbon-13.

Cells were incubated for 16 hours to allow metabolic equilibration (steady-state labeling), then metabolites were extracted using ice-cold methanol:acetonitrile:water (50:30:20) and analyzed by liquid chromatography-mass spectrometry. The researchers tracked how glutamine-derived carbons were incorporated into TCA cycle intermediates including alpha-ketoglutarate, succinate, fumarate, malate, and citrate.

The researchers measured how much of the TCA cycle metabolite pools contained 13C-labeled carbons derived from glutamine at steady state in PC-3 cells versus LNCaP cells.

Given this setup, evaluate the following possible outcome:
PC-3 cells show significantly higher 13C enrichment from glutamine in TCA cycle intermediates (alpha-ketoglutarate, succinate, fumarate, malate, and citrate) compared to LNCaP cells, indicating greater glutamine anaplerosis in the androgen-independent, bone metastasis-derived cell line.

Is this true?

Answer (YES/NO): YES